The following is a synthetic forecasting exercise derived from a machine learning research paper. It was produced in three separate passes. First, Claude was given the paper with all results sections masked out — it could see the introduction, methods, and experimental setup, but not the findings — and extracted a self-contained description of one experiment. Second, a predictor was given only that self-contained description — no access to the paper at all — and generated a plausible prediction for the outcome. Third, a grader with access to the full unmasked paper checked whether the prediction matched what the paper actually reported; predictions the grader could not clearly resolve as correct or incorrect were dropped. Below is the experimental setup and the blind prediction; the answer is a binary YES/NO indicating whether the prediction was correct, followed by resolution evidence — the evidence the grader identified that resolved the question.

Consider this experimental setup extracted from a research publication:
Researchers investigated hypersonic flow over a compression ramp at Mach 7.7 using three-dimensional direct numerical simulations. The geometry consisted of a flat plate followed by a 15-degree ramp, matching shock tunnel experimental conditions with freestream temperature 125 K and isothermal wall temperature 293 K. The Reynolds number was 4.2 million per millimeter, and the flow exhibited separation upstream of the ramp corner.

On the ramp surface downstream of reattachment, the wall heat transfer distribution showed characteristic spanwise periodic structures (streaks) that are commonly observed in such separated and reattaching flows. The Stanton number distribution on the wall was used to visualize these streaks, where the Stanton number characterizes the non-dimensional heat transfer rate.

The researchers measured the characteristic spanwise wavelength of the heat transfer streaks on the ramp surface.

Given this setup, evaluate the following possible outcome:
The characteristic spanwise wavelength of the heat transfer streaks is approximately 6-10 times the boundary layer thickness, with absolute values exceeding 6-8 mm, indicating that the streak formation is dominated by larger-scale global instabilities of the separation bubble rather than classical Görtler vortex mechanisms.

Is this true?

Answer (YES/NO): NO